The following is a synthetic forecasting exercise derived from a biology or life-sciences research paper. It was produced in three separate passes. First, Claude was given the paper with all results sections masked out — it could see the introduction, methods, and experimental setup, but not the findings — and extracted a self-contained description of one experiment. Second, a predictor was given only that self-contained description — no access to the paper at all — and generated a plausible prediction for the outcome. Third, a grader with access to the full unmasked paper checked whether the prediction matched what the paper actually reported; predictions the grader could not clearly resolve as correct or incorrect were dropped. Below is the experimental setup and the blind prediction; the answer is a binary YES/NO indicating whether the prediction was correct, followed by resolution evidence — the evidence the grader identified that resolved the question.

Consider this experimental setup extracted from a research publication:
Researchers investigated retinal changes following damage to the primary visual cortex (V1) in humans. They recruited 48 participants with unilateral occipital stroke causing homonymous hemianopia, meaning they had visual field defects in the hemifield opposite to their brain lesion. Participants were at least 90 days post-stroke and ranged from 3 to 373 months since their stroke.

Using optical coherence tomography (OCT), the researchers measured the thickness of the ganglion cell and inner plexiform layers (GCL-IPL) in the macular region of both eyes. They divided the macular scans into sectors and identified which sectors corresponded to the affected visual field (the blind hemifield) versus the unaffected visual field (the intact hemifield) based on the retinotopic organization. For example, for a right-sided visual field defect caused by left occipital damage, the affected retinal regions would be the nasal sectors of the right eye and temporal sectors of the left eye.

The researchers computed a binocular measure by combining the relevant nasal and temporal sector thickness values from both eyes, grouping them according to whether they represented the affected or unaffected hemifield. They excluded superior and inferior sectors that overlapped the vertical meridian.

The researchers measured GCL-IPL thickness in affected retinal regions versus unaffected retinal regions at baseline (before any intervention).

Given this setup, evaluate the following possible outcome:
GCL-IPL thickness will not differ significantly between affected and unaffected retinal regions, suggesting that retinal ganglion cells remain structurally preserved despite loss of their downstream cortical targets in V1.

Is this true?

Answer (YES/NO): NO